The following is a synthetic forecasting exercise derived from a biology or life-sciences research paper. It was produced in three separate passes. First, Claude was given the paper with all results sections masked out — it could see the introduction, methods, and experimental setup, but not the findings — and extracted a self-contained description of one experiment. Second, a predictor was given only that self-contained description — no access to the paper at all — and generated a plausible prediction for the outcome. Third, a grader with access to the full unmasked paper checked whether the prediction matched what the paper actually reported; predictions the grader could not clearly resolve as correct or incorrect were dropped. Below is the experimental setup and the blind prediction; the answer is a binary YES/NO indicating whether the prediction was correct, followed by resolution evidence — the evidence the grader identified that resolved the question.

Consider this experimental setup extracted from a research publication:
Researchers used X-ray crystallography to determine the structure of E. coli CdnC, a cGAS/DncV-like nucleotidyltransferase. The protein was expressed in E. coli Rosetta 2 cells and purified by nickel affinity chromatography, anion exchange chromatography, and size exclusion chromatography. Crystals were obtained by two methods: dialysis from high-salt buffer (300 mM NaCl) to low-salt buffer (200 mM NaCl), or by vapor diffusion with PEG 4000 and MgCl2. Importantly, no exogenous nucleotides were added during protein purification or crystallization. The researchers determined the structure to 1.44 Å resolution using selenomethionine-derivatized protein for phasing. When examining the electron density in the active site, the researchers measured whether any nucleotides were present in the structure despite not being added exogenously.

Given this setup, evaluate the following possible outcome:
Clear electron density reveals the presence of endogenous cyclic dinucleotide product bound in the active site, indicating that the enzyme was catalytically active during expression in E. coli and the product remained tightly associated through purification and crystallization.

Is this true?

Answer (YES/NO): NO